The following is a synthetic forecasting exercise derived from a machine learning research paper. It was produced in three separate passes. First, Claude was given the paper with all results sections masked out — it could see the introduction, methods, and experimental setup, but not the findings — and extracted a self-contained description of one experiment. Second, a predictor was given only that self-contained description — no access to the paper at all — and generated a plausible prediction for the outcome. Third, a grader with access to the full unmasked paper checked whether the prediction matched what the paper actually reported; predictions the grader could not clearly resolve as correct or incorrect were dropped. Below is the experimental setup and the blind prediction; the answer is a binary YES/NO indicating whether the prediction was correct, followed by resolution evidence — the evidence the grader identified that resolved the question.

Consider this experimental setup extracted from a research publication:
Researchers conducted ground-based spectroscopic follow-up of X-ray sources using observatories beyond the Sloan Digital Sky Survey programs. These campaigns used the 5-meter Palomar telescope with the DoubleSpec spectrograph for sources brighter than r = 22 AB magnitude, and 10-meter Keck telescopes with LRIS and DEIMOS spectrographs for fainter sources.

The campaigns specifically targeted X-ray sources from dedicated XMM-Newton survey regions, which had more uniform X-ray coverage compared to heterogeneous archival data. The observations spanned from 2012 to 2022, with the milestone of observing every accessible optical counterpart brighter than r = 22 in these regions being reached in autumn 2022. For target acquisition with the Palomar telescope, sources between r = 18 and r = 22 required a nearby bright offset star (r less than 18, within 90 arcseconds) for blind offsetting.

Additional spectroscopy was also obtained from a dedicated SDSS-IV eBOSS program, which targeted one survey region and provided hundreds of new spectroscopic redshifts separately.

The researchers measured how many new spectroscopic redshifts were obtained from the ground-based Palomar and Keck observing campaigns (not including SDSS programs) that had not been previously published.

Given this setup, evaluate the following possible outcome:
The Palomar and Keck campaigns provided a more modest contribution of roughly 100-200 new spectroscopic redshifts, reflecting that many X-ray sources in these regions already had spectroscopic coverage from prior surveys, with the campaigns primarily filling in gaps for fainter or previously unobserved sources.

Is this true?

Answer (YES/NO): NO